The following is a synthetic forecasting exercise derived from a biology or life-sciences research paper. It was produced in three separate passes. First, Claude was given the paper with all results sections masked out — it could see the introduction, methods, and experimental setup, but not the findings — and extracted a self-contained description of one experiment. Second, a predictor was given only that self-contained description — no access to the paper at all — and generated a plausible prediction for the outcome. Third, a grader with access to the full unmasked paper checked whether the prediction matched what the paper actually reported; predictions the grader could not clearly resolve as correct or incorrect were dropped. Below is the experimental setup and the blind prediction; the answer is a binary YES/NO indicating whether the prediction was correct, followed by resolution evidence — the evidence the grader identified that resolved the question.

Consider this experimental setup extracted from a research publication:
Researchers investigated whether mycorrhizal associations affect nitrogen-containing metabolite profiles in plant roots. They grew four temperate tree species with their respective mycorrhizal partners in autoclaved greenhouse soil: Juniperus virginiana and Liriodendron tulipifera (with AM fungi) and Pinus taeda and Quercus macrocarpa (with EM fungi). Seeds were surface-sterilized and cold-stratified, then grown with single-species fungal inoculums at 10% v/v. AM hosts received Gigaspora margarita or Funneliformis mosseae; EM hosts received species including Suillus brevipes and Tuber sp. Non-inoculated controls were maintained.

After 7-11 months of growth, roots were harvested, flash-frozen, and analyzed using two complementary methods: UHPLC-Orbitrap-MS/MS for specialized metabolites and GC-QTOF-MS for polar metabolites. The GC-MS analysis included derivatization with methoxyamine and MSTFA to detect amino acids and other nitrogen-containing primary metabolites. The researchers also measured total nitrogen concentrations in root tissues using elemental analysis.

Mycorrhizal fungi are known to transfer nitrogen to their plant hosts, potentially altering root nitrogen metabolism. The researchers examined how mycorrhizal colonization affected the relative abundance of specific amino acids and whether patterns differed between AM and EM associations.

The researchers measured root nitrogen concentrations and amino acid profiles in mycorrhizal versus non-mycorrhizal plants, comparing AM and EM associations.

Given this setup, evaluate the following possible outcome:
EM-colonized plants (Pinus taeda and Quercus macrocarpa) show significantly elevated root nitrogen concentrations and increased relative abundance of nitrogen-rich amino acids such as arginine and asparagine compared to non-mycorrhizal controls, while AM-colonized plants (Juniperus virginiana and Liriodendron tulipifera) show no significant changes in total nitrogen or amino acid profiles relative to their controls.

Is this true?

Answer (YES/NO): NO